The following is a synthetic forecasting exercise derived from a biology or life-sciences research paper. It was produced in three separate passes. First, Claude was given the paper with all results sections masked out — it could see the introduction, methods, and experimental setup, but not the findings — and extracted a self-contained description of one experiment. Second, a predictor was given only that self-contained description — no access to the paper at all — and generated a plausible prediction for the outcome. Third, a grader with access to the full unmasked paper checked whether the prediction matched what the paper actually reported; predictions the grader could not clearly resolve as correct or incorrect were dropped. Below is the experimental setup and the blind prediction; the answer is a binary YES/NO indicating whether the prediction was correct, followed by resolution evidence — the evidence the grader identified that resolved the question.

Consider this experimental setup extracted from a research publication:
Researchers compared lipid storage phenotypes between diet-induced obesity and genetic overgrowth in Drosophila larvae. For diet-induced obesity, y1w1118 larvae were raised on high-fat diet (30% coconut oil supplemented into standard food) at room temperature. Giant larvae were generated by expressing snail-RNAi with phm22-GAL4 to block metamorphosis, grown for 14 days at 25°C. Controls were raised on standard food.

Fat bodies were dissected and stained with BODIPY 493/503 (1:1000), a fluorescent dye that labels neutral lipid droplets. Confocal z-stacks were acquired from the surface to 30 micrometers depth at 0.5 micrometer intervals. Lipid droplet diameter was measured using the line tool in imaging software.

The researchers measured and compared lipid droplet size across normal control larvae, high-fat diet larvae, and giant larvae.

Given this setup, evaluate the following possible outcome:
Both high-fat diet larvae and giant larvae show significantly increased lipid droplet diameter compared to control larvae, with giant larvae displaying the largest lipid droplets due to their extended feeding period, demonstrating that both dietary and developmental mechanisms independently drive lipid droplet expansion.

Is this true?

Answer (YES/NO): NO